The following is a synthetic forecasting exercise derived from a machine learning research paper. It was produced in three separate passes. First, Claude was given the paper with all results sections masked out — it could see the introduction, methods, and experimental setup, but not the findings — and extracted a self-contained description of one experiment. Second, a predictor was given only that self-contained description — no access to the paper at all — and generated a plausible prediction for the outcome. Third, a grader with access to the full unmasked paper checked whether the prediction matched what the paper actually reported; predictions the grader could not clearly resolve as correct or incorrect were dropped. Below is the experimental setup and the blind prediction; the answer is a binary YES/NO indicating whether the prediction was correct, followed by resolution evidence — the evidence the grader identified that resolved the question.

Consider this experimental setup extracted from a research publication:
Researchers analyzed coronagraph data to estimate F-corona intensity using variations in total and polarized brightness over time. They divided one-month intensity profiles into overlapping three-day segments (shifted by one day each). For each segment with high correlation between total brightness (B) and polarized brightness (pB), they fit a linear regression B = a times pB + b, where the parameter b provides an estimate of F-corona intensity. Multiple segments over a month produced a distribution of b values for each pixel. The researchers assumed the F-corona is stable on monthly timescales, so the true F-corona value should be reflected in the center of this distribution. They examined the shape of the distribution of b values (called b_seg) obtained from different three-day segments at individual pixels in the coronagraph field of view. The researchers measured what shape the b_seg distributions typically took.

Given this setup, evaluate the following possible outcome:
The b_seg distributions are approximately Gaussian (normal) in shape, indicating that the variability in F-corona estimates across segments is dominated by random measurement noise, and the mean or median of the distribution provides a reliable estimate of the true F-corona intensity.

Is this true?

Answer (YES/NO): YES